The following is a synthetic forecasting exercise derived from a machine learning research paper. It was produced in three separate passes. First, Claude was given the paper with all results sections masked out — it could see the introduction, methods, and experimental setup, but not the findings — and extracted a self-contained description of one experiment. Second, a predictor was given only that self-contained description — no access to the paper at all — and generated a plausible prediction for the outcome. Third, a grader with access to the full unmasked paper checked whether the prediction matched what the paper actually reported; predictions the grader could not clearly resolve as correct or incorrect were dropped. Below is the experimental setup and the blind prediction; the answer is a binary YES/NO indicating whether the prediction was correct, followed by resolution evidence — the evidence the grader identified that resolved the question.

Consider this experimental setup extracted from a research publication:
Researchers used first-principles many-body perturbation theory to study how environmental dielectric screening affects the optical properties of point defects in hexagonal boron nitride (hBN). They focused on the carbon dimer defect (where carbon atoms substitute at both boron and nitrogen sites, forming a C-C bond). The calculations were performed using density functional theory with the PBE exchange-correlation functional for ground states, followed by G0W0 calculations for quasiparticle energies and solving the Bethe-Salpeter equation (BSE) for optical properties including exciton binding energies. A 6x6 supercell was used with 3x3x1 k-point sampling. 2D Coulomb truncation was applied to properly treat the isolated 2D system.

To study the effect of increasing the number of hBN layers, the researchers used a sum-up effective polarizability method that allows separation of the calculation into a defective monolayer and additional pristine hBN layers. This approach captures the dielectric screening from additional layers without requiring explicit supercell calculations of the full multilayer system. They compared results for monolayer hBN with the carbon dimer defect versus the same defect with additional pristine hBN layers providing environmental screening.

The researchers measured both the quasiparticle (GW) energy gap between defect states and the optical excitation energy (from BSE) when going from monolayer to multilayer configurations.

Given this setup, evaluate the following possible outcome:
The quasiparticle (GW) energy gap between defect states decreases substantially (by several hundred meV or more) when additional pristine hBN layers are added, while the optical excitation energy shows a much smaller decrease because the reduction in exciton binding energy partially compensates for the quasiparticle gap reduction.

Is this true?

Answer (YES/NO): YES